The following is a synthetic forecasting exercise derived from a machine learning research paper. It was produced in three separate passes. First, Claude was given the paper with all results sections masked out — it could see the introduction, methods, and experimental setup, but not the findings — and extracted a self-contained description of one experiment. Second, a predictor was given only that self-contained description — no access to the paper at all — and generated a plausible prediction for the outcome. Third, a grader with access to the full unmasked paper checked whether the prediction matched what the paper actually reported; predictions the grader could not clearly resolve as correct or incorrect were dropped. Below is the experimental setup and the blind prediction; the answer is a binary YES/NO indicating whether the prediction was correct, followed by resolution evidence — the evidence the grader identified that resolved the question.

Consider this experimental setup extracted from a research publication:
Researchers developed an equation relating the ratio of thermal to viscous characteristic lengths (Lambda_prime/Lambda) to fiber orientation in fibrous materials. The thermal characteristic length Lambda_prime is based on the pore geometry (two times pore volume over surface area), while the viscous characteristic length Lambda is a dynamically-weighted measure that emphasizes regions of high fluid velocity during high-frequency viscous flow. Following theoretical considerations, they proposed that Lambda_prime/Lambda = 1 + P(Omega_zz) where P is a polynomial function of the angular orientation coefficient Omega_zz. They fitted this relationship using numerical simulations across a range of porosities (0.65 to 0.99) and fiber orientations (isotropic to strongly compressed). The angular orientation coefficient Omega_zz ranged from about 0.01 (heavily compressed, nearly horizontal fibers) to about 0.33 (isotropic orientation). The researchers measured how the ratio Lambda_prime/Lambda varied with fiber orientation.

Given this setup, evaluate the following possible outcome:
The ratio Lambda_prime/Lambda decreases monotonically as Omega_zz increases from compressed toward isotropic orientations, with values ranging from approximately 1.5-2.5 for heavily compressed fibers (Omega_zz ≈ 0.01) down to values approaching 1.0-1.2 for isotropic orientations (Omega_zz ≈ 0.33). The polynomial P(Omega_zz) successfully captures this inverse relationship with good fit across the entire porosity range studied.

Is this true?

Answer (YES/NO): NO